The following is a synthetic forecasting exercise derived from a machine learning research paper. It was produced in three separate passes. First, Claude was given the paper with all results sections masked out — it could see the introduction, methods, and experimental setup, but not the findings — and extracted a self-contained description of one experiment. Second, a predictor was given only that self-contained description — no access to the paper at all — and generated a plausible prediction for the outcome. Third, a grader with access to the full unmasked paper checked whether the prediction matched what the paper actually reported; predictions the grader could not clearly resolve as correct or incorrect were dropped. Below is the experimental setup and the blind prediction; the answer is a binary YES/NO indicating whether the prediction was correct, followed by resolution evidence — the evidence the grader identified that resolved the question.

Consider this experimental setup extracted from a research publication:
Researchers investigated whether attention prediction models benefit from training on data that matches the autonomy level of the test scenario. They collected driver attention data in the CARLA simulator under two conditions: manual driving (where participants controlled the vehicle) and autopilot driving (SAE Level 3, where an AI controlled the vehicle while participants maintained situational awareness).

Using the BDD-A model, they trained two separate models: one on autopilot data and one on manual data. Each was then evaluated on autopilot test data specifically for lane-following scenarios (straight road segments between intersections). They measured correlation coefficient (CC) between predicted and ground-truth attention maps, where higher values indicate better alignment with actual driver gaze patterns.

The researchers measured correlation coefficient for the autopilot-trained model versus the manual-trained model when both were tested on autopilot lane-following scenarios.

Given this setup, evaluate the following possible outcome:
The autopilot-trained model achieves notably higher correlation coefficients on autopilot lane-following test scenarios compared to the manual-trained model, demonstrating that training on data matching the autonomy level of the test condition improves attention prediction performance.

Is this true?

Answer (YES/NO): NO